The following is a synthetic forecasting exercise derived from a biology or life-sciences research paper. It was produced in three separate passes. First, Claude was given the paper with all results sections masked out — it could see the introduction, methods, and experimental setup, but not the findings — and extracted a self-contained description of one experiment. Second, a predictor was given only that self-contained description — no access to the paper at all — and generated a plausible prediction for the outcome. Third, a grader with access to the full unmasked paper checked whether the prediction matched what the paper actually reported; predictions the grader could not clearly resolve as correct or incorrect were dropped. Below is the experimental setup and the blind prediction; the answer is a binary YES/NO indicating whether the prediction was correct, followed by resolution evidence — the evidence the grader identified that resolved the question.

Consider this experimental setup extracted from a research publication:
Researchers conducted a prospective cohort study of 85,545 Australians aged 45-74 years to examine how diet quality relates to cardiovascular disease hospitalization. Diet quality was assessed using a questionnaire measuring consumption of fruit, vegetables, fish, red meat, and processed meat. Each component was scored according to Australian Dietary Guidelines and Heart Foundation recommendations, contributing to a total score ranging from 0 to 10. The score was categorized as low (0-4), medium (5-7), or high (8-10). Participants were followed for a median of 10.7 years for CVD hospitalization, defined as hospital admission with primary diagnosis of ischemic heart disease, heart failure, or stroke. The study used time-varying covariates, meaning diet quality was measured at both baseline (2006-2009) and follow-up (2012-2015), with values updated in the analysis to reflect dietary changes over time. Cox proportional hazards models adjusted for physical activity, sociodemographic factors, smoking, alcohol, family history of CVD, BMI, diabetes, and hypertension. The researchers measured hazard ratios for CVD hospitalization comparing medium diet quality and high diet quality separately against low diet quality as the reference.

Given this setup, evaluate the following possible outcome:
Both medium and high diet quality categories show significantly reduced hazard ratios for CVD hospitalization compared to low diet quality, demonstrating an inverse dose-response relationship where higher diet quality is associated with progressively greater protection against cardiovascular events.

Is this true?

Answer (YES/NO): NO